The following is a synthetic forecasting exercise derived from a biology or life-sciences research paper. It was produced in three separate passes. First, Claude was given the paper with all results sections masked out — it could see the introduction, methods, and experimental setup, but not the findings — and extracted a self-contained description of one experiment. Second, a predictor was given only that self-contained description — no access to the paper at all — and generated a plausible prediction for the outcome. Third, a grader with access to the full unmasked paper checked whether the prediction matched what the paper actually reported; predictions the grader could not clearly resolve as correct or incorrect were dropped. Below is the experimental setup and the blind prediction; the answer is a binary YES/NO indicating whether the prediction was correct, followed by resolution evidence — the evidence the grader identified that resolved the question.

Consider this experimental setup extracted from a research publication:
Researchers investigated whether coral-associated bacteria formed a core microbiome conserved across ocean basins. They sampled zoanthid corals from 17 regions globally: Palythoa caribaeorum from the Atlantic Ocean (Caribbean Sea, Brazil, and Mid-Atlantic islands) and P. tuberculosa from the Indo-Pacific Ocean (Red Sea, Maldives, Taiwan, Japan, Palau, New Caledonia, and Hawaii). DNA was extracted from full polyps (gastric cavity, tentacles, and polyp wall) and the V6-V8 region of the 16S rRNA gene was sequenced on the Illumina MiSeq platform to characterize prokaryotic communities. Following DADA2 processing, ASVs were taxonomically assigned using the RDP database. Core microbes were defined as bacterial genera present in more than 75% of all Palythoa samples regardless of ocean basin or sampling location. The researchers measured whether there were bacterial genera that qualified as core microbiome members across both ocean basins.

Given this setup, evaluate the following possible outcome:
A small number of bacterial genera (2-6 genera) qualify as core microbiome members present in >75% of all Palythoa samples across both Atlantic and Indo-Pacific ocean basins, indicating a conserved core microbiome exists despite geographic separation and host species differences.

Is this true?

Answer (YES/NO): YES